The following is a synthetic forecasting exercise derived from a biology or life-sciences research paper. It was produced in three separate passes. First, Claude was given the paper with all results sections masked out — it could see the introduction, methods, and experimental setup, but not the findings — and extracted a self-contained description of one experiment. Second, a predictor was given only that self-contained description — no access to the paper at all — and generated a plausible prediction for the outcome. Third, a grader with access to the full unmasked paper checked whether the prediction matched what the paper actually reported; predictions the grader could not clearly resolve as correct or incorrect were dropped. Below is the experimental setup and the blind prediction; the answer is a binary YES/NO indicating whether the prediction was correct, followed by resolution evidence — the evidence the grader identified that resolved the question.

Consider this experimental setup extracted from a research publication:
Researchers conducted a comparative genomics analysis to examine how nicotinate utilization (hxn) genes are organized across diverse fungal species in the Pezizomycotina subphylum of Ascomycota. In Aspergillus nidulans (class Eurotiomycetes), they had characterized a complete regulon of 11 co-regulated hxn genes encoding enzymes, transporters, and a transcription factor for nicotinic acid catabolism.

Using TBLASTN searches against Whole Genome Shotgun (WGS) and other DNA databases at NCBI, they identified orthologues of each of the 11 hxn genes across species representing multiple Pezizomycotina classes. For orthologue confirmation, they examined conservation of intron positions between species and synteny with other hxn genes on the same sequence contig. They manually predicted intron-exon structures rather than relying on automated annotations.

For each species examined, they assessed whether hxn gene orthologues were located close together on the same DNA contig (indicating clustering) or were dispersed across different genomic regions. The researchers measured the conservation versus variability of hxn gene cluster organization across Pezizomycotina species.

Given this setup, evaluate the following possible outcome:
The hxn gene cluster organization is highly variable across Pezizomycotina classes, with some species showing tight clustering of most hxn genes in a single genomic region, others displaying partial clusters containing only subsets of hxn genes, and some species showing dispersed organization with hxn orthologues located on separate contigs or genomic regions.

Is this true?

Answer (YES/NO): YES